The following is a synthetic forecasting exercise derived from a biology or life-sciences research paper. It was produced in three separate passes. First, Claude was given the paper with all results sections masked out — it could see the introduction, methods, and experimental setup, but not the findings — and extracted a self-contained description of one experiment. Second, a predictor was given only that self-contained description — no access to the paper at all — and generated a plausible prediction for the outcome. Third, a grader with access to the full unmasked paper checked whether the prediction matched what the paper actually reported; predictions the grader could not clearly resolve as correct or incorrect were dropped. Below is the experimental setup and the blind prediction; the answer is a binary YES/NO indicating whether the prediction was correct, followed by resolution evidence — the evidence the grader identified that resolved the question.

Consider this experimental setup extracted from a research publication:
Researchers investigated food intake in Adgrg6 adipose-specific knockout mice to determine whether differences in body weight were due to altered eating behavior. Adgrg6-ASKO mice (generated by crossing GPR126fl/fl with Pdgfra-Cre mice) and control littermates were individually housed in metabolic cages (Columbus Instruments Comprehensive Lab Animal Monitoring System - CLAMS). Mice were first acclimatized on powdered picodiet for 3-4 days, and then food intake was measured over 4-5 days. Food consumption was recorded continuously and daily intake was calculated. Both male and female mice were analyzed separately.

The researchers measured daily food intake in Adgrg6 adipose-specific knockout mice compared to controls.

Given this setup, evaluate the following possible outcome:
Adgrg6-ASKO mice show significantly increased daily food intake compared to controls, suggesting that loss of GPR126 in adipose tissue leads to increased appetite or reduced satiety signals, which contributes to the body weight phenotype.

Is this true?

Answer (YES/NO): NO